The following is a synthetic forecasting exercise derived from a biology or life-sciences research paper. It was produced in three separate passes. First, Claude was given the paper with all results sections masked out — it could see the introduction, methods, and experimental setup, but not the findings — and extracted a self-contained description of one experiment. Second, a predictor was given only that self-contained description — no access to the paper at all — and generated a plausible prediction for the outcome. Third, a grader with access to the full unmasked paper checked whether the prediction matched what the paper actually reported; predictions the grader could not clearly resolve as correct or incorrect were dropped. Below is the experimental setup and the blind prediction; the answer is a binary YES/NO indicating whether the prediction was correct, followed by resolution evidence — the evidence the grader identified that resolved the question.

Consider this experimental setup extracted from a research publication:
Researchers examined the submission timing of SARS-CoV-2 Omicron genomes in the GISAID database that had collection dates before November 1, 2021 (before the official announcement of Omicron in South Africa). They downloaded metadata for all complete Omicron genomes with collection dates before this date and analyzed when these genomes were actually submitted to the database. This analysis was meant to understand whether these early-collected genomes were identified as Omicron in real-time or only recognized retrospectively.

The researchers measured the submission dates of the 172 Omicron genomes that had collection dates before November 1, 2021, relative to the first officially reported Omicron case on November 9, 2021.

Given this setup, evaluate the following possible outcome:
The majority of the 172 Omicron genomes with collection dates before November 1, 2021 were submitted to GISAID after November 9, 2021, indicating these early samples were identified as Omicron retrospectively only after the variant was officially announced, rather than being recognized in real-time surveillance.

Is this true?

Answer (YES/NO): YES